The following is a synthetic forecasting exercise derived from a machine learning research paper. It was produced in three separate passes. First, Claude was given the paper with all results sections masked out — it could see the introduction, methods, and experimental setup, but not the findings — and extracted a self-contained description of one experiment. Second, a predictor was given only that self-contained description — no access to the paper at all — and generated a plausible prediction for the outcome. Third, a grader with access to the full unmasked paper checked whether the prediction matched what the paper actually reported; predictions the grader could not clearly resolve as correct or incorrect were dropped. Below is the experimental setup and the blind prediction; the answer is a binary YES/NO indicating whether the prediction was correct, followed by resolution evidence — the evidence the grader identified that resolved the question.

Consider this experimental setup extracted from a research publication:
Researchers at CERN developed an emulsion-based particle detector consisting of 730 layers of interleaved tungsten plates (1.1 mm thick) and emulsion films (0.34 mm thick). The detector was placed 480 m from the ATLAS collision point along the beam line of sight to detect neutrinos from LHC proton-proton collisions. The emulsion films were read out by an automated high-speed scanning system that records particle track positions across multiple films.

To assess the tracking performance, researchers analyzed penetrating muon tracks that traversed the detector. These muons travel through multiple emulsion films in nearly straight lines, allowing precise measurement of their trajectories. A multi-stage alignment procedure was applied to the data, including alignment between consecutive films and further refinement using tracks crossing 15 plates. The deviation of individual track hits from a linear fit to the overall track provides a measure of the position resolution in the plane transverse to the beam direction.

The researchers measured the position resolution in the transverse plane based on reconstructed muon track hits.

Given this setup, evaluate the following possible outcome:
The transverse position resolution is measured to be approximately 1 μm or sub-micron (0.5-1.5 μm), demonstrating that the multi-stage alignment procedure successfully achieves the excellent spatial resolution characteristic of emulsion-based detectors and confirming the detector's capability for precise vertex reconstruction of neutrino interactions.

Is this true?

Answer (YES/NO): NO